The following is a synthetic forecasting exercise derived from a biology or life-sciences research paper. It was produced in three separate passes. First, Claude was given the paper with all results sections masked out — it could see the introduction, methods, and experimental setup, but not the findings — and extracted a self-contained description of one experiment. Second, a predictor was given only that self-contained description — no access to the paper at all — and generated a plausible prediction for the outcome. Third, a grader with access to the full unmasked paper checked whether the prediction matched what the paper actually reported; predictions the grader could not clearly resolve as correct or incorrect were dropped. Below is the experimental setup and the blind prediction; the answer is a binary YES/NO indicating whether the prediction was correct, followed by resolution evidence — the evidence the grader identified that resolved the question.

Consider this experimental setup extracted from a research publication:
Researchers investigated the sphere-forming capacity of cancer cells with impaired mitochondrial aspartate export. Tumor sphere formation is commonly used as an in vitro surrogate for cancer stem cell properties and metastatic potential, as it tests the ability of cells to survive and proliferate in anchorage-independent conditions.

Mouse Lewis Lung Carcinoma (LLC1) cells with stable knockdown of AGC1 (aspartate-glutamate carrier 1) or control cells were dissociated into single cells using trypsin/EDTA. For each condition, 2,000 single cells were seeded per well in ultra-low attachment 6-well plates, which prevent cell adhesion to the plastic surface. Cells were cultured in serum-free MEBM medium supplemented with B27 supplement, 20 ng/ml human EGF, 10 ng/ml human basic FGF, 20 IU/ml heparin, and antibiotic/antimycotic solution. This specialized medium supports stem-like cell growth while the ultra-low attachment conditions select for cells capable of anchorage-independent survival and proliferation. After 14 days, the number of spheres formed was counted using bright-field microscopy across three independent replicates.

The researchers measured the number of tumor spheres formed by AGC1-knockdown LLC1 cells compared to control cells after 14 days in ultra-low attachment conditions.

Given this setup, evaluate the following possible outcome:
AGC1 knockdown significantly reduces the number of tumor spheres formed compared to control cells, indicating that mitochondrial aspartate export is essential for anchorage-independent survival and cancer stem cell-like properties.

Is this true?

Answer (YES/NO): YES